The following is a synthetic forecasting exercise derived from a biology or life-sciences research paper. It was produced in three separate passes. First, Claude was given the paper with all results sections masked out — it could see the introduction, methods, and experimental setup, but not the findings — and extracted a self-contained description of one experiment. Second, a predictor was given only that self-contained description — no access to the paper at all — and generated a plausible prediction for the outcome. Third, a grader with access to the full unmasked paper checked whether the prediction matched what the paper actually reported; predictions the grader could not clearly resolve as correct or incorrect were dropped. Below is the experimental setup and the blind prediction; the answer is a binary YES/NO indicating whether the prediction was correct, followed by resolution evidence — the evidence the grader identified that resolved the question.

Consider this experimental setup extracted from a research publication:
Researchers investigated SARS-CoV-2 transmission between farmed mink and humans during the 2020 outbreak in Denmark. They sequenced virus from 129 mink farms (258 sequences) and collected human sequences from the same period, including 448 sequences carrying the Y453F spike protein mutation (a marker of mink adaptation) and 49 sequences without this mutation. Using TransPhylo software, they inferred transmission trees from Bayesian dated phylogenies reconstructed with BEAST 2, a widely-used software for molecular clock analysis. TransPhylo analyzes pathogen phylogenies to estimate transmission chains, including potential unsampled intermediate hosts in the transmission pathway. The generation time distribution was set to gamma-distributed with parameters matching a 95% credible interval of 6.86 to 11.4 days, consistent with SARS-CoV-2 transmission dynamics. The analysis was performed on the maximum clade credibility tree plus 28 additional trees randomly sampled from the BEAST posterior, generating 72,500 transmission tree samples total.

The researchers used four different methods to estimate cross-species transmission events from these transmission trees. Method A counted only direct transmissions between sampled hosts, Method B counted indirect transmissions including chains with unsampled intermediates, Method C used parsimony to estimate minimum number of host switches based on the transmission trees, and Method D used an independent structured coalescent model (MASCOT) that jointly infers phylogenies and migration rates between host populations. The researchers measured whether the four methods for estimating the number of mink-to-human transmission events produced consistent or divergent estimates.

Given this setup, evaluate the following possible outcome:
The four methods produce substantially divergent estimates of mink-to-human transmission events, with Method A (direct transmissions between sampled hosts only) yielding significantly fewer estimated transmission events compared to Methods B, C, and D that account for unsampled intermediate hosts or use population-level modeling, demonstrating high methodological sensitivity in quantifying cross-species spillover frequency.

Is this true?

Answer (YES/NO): NO